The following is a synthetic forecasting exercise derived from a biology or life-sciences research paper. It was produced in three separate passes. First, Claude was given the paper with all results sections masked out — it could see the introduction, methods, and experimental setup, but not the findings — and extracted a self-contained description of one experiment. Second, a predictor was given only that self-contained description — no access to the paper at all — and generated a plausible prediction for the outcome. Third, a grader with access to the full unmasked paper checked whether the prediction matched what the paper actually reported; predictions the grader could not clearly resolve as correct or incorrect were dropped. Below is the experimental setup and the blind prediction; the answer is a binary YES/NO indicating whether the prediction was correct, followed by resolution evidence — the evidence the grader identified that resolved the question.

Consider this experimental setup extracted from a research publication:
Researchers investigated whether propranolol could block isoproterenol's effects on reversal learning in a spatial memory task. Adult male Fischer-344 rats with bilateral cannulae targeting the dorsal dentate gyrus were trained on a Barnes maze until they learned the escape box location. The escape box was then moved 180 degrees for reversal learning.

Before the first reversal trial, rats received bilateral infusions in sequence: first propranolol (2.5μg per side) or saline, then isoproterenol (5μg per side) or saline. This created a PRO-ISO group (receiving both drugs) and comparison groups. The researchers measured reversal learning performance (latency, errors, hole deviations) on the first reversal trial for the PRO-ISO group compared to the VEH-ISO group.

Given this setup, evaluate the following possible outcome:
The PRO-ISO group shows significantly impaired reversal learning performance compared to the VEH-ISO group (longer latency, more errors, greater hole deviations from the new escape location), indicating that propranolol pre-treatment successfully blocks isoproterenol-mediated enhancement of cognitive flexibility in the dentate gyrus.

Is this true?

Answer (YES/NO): NO